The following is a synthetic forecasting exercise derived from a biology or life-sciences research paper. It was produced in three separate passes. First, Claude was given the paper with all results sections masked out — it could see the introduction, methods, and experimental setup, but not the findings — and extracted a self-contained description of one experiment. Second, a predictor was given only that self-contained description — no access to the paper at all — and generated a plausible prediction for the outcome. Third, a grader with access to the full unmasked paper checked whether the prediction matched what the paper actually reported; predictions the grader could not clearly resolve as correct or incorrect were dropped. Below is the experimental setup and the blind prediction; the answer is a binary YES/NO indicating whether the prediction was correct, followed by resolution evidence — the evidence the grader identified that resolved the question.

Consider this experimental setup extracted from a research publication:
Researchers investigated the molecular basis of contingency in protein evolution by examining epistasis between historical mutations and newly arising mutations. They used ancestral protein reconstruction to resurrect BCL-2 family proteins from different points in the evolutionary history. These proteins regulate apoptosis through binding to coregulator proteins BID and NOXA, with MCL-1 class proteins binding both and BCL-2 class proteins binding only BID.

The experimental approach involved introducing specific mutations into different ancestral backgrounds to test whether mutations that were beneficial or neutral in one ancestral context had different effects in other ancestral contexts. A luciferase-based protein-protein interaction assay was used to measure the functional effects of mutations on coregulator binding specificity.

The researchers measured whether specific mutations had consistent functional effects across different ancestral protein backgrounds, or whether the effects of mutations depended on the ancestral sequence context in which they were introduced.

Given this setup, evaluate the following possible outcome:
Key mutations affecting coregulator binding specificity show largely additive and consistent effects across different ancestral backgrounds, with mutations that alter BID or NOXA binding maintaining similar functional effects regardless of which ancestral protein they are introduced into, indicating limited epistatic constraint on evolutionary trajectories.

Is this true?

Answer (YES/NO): NO